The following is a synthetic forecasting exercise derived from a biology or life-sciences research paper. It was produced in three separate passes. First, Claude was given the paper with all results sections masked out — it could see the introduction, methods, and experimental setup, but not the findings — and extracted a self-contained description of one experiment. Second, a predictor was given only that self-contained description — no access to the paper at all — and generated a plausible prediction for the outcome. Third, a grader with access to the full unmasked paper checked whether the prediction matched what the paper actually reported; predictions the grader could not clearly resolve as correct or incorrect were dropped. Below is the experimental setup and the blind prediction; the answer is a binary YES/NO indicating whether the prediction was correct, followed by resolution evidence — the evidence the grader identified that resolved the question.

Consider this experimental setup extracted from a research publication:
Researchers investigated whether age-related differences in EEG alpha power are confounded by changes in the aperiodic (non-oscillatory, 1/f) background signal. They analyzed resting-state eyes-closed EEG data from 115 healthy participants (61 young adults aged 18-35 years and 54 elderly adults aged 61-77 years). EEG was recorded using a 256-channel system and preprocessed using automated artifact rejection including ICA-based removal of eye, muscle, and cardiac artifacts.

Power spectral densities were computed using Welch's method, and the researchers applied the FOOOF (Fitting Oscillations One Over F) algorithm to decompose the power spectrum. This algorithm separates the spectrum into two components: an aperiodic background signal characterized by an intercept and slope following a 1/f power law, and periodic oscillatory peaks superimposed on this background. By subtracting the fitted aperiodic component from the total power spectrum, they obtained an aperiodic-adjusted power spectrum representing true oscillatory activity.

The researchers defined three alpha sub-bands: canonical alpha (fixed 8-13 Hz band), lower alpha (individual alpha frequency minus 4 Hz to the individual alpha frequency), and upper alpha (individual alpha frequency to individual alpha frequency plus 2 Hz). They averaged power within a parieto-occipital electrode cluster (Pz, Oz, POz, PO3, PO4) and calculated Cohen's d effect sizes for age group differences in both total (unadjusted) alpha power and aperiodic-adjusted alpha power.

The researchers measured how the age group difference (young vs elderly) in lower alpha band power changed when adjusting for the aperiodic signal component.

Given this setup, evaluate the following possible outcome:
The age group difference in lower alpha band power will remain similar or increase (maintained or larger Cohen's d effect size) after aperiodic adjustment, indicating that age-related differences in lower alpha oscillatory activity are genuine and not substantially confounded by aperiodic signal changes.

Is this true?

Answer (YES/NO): YES